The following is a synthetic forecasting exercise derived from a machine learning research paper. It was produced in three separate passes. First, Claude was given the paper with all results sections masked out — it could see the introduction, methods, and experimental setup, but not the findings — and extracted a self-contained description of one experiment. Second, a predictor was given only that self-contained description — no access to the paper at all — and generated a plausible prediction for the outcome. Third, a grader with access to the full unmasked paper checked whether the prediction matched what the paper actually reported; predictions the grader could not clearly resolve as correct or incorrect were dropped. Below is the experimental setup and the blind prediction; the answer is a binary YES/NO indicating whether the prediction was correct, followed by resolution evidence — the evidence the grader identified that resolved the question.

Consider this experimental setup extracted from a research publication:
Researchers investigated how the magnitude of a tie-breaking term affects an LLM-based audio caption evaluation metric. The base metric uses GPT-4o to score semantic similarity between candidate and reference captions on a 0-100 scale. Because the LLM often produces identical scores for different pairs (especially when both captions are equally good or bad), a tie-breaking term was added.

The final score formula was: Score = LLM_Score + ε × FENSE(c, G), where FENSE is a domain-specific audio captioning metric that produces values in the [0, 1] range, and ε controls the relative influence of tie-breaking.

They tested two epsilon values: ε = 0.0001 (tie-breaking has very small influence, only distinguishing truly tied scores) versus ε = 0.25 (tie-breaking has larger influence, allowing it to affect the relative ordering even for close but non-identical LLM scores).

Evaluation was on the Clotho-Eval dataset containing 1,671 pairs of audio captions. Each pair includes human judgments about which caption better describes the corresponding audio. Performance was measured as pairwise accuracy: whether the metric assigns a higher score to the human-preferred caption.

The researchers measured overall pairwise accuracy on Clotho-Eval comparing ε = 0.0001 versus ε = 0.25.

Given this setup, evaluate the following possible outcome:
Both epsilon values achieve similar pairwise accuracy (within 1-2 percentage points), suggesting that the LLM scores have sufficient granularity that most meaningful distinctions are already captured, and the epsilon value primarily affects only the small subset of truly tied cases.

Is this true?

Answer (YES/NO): YES